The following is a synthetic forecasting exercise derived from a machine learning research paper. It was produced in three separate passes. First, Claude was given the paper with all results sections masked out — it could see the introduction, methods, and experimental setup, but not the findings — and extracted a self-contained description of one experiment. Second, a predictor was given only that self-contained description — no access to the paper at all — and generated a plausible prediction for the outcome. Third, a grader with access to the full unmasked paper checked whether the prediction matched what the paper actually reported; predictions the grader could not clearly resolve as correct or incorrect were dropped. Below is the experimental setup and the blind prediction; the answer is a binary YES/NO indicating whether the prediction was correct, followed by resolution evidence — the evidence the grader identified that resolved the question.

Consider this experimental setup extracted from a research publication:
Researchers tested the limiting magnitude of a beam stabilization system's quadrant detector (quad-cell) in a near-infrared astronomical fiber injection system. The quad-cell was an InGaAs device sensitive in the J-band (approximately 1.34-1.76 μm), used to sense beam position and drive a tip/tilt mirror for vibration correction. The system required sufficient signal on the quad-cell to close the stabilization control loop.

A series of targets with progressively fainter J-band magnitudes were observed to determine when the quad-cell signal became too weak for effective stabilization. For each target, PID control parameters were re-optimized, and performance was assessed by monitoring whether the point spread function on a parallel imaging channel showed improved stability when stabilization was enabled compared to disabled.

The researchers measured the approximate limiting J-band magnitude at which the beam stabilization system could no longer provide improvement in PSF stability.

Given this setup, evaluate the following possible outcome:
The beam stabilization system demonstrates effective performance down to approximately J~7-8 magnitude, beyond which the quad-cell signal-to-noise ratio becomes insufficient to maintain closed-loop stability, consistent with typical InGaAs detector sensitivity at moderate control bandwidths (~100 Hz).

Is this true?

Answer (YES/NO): YES